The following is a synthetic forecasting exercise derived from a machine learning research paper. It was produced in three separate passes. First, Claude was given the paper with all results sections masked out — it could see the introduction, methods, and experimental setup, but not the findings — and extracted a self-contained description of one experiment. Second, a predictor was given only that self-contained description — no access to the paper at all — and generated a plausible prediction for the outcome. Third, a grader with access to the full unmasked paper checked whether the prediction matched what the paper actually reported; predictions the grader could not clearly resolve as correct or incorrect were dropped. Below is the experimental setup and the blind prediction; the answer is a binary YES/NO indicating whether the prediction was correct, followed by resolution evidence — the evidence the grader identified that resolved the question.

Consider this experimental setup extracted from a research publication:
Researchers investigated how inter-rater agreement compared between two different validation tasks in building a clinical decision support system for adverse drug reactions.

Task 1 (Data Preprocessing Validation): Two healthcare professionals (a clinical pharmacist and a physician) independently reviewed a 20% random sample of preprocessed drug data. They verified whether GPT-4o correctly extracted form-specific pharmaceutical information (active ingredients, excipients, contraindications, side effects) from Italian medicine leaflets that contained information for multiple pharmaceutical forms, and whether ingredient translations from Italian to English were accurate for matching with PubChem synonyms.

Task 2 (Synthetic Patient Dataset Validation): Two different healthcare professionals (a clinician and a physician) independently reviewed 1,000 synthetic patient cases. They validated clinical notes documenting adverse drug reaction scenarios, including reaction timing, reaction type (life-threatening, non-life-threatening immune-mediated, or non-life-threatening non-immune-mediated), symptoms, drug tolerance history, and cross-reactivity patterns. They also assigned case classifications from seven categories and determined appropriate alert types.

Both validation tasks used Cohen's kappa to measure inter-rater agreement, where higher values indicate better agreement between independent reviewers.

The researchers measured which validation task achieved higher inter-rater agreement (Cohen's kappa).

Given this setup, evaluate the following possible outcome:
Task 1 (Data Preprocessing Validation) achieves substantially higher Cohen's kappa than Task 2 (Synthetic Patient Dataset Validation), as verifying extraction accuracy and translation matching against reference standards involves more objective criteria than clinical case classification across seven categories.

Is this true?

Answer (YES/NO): NO